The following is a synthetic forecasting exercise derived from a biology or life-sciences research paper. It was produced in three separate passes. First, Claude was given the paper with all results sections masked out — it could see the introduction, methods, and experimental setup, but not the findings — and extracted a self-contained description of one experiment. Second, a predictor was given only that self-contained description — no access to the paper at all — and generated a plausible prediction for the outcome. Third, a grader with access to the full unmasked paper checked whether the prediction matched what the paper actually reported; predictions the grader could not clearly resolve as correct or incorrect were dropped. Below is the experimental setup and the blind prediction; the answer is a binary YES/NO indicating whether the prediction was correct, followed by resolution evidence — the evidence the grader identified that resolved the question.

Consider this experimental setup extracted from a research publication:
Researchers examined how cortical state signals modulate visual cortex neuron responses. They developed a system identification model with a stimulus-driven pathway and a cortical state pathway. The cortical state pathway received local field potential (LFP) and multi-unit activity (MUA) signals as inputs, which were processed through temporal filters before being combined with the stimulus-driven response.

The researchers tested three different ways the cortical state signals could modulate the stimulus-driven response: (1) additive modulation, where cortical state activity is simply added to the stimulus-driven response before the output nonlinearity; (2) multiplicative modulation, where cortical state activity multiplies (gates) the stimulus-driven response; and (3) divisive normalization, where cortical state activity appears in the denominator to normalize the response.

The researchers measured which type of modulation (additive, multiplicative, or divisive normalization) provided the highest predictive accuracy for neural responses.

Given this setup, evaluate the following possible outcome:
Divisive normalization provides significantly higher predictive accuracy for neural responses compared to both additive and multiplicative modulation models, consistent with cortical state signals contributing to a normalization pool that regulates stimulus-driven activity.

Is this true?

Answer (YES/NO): NO